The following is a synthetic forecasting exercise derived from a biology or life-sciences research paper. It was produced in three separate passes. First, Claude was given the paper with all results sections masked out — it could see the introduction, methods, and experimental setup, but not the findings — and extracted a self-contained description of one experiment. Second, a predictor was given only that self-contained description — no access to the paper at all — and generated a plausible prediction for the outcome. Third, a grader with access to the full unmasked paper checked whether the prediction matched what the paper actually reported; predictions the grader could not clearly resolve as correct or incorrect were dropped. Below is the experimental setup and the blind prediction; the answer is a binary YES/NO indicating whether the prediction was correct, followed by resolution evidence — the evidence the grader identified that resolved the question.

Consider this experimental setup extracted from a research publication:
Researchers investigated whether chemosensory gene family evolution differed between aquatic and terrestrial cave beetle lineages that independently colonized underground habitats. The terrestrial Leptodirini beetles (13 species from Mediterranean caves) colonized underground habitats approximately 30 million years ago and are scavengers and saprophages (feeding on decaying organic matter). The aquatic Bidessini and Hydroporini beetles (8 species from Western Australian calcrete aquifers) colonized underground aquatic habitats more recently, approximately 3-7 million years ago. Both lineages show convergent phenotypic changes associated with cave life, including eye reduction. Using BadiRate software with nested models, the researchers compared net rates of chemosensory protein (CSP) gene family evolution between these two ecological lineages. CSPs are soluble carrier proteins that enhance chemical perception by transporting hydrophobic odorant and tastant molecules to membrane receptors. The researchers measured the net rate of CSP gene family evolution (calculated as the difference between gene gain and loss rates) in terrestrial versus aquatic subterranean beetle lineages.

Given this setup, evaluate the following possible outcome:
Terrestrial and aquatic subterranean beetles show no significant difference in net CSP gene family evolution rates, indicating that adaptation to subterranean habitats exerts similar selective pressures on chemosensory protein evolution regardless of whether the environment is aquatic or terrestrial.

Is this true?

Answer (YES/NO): YES